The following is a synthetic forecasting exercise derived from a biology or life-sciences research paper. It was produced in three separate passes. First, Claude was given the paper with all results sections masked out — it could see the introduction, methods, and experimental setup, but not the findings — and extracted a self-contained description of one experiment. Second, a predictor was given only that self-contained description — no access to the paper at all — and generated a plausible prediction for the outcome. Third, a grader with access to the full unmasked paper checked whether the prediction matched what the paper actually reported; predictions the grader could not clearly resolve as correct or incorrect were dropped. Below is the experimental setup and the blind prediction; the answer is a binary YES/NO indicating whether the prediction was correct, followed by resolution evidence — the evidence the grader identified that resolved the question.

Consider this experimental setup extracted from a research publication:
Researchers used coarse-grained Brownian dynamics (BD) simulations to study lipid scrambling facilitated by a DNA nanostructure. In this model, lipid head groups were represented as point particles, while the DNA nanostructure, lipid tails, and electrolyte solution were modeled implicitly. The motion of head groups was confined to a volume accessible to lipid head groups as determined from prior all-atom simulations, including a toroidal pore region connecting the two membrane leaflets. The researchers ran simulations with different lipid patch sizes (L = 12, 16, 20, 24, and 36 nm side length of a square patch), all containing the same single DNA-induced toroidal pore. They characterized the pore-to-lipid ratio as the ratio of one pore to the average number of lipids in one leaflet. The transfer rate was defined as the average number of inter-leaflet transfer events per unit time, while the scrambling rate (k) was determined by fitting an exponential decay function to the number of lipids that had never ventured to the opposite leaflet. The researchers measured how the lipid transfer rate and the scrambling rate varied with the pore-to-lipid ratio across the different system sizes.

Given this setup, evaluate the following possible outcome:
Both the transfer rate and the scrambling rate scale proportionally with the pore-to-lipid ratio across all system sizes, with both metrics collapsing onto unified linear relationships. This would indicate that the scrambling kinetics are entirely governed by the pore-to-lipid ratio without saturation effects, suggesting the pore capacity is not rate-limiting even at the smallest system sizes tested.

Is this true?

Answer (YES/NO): NO